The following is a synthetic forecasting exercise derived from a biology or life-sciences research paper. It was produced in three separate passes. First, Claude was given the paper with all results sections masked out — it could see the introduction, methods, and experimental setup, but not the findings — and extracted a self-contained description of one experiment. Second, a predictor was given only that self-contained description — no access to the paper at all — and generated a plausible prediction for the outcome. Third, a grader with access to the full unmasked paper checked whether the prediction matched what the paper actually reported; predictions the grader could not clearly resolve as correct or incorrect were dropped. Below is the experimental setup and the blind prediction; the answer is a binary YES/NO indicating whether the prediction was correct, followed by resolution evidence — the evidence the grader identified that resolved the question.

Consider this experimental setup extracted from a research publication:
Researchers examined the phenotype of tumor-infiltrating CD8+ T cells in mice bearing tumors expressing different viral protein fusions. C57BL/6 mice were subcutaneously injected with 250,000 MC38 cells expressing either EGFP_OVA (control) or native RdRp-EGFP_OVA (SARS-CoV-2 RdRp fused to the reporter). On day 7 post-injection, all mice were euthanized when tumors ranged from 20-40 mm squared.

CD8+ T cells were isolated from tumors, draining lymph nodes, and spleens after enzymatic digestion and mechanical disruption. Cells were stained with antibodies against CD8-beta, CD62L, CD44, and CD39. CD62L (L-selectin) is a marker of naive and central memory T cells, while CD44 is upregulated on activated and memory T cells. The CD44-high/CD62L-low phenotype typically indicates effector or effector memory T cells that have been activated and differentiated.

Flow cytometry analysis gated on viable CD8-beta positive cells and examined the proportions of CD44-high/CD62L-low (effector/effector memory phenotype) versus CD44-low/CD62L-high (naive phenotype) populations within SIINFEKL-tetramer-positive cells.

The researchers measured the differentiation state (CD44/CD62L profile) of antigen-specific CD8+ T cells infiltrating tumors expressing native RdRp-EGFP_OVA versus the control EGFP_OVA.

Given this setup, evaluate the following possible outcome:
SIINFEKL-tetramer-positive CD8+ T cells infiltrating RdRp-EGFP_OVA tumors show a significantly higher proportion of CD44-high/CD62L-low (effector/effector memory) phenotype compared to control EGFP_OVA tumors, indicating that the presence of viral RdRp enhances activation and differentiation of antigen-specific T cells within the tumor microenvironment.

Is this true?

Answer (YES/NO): NO